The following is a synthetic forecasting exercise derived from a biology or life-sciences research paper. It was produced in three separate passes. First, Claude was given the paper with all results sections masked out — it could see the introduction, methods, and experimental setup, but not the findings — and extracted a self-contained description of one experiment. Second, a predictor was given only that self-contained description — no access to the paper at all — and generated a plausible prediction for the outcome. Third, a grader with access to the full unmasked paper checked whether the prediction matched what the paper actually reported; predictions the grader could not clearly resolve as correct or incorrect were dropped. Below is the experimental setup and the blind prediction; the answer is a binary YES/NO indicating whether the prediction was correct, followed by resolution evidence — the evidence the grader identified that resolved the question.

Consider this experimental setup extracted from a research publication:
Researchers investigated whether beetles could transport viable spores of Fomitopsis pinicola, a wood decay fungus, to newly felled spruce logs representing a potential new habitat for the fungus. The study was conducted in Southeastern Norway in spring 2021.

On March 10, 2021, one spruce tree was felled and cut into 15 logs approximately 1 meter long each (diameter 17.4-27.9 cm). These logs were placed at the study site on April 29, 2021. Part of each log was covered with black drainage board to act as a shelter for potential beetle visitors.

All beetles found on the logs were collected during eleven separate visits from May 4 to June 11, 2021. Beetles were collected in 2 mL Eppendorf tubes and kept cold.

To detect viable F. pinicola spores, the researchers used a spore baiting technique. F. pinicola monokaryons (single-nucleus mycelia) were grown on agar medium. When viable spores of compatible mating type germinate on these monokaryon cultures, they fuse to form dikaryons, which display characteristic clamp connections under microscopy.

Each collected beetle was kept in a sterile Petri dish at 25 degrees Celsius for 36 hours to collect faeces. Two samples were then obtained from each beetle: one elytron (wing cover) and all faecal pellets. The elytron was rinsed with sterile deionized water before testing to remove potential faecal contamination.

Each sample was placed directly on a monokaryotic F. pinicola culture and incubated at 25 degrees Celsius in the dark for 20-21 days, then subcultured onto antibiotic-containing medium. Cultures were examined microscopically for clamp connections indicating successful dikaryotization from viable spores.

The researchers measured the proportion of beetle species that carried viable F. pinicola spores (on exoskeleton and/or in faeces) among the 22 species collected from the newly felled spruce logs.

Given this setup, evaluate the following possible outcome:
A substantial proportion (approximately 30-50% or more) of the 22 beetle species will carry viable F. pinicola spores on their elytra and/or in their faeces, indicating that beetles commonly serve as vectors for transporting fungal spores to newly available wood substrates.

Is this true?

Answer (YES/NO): YES